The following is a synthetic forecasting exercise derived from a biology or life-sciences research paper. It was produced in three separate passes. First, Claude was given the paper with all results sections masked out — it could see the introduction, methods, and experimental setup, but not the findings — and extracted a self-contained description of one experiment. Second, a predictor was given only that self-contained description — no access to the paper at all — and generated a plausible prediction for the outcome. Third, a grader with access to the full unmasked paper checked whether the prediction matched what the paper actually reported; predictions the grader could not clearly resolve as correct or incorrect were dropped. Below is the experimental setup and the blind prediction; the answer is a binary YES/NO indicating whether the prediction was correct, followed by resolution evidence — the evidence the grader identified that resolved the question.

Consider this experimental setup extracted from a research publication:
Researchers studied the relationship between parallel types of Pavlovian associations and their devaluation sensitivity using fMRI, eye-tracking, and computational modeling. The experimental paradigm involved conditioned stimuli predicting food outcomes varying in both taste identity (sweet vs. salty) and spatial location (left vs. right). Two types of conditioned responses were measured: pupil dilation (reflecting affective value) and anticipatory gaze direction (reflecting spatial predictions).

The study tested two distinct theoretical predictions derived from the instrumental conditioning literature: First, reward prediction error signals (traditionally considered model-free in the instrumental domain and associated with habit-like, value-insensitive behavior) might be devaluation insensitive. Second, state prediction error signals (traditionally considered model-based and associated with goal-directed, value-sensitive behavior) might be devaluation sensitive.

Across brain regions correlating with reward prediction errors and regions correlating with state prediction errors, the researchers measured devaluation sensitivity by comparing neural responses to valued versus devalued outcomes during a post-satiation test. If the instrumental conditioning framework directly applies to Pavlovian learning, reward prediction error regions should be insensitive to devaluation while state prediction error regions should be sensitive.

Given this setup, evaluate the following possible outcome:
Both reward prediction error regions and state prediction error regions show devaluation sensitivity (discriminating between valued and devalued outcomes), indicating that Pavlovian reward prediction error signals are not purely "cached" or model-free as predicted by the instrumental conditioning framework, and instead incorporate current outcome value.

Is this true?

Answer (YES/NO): NO